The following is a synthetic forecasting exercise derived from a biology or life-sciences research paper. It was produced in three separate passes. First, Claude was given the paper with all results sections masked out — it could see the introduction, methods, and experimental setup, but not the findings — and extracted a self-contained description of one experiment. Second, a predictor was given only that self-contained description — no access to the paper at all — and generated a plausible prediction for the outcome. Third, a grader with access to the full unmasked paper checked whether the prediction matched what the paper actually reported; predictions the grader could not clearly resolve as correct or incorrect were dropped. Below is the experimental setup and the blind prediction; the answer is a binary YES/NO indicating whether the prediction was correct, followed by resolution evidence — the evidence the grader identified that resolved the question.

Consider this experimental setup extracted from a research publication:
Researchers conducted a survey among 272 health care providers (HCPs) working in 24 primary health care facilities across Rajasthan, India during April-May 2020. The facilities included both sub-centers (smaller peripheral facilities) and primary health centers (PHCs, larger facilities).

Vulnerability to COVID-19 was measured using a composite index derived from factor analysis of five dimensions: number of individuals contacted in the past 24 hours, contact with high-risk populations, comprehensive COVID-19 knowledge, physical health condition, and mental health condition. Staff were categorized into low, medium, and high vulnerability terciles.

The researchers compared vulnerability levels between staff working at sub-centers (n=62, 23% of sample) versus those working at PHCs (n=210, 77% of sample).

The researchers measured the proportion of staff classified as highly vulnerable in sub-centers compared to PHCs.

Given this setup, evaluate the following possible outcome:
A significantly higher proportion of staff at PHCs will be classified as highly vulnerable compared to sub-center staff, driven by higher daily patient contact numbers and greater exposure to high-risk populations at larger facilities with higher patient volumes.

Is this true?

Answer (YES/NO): NO